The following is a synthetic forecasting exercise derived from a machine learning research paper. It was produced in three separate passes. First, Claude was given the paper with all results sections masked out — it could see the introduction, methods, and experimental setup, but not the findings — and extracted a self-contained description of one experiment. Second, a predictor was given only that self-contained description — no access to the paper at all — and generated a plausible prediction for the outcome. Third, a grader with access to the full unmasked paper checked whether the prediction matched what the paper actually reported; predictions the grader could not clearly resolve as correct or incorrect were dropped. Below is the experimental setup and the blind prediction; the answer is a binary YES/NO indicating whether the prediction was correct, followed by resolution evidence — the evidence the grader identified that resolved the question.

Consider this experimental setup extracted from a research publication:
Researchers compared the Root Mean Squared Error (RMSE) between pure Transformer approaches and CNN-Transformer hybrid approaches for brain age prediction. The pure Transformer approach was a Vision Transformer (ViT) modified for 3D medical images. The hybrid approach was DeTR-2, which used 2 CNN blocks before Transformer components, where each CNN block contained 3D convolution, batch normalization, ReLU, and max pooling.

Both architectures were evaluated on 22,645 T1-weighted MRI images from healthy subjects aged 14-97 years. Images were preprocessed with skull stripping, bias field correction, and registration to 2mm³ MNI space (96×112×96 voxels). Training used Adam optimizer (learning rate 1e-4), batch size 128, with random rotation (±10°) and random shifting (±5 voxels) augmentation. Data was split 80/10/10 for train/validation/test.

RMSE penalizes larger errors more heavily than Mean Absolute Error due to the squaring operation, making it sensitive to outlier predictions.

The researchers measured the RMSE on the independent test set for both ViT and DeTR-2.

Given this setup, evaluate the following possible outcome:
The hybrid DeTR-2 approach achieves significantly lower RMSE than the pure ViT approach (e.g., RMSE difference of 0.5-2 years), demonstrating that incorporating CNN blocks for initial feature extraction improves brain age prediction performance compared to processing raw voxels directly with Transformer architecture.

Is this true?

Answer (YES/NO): YES